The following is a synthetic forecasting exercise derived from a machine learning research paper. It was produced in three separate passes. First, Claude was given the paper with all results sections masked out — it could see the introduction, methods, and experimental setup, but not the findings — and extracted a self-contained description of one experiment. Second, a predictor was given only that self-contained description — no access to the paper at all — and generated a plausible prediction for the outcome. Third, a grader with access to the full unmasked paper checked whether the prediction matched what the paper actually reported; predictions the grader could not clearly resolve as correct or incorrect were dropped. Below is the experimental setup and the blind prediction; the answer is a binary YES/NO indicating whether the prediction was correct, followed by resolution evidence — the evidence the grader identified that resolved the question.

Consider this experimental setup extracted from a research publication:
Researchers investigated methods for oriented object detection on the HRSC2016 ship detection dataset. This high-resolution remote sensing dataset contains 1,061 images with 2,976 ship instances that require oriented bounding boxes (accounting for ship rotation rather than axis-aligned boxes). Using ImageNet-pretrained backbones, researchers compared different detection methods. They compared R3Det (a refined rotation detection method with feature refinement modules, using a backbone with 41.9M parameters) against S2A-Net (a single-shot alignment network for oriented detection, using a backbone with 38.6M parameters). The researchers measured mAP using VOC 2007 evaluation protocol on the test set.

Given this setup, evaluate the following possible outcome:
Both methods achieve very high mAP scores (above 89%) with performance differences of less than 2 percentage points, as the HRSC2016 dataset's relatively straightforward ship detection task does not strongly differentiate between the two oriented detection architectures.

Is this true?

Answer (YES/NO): YES